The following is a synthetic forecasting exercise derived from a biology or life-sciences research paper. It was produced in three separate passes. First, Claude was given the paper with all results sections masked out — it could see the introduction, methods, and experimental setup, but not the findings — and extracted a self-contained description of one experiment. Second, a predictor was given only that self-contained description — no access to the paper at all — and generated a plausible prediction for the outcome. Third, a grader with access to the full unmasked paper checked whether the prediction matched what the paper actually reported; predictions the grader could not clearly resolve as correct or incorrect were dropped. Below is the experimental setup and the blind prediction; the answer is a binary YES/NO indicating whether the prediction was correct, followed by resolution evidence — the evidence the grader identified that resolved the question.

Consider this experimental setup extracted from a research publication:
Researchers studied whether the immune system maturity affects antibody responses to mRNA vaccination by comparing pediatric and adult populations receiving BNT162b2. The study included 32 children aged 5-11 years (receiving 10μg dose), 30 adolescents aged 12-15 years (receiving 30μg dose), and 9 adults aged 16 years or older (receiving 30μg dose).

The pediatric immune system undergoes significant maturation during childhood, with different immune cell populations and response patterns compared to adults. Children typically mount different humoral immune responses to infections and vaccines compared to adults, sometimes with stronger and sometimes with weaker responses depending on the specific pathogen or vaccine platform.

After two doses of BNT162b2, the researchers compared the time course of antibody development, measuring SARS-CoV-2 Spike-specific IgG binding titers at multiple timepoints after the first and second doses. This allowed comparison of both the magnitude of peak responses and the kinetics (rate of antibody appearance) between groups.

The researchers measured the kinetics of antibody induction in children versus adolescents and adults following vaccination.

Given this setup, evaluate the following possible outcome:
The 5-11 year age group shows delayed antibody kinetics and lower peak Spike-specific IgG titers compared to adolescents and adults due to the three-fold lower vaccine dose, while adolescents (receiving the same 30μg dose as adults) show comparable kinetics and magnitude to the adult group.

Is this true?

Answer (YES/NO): NO